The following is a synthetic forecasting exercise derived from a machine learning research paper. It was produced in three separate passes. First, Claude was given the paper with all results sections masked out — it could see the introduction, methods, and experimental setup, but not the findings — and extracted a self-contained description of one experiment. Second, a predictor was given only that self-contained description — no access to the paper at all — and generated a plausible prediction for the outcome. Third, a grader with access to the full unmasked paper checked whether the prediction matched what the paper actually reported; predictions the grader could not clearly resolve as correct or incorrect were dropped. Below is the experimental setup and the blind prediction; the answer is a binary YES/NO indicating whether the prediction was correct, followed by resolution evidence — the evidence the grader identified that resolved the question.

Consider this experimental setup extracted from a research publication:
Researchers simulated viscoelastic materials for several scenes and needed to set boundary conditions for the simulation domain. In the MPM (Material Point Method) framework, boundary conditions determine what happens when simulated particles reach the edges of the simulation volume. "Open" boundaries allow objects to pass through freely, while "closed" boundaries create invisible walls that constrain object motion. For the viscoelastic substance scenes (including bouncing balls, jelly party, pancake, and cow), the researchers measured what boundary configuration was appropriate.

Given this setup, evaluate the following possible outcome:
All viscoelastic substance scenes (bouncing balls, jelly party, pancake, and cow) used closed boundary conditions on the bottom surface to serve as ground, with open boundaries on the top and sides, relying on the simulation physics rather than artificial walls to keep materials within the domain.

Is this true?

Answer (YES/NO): NO